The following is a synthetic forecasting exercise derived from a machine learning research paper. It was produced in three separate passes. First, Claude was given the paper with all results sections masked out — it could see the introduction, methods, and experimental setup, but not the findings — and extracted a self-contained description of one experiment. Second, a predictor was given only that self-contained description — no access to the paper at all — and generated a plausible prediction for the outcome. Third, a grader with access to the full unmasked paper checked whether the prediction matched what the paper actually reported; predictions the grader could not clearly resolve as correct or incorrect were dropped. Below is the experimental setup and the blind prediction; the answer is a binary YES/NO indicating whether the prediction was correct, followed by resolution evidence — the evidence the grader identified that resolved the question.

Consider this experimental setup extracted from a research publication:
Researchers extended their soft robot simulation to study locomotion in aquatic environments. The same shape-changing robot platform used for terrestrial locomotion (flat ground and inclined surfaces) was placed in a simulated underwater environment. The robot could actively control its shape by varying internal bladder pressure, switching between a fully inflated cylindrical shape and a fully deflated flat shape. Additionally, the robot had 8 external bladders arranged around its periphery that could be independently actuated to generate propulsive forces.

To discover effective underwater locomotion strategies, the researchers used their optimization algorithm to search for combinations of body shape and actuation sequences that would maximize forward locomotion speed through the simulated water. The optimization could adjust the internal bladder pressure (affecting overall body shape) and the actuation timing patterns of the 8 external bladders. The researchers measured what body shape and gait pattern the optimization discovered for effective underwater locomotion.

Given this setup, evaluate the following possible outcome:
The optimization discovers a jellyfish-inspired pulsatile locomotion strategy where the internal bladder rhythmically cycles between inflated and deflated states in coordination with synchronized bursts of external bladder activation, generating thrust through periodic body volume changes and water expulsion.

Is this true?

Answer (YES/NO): NO